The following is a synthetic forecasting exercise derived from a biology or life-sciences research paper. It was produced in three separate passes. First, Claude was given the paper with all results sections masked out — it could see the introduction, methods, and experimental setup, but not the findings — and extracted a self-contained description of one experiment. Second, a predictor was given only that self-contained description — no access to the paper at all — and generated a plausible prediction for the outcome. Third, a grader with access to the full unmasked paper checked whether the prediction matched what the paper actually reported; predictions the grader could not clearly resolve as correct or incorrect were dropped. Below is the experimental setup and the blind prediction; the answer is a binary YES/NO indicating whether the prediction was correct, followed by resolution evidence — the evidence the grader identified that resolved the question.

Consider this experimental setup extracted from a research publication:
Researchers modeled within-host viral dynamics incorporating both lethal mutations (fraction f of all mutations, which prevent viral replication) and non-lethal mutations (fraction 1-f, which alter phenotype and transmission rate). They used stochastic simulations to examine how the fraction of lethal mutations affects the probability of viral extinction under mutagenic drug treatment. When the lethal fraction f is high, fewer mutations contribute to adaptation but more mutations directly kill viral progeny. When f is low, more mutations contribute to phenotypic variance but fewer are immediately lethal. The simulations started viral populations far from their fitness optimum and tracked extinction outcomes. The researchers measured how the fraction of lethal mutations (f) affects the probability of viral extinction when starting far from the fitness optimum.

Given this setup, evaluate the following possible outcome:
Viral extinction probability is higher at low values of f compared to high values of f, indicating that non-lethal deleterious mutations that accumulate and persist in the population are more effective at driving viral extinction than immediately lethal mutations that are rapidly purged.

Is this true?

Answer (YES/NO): NO